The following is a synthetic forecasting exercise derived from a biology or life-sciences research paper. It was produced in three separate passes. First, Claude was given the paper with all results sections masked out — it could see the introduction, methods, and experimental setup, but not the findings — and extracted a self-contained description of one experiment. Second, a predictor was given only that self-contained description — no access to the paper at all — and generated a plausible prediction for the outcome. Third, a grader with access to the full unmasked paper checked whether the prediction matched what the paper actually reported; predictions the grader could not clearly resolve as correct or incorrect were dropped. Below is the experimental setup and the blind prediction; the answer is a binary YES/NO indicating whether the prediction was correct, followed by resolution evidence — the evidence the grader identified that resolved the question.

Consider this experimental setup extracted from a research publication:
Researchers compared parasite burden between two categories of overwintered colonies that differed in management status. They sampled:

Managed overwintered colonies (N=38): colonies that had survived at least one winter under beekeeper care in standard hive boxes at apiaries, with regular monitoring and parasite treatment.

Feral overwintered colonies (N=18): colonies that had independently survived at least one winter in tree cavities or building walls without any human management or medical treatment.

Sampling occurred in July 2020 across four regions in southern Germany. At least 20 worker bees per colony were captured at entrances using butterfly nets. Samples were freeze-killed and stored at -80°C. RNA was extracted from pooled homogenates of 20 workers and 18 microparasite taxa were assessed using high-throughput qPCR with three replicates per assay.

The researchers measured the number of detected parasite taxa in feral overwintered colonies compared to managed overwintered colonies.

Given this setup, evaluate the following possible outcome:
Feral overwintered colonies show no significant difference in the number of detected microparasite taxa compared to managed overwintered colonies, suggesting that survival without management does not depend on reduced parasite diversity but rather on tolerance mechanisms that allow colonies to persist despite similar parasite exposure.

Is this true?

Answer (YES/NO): YES